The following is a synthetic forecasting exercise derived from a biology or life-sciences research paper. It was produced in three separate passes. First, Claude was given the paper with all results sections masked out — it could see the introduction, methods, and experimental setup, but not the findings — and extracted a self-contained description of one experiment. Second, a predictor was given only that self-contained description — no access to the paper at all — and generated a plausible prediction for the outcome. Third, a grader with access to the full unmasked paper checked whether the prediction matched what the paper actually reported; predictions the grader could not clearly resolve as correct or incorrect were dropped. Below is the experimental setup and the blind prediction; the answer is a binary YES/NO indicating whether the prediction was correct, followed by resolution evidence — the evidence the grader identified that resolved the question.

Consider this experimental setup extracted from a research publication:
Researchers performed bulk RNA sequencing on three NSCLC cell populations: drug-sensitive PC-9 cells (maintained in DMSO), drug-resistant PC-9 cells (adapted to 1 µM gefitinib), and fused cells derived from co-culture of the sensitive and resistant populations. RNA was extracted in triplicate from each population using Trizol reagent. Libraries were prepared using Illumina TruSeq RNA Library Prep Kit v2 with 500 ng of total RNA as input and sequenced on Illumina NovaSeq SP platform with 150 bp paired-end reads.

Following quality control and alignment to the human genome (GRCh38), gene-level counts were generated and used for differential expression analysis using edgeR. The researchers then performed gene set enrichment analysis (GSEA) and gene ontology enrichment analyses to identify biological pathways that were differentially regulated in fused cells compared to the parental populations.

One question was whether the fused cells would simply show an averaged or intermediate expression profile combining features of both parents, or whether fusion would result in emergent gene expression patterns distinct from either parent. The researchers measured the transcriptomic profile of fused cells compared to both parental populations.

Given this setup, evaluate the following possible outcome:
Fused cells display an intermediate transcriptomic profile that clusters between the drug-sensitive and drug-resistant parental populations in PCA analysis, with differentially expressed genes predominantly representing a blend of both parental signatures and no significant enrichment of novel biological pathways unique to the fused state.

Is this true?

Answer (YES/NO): NO